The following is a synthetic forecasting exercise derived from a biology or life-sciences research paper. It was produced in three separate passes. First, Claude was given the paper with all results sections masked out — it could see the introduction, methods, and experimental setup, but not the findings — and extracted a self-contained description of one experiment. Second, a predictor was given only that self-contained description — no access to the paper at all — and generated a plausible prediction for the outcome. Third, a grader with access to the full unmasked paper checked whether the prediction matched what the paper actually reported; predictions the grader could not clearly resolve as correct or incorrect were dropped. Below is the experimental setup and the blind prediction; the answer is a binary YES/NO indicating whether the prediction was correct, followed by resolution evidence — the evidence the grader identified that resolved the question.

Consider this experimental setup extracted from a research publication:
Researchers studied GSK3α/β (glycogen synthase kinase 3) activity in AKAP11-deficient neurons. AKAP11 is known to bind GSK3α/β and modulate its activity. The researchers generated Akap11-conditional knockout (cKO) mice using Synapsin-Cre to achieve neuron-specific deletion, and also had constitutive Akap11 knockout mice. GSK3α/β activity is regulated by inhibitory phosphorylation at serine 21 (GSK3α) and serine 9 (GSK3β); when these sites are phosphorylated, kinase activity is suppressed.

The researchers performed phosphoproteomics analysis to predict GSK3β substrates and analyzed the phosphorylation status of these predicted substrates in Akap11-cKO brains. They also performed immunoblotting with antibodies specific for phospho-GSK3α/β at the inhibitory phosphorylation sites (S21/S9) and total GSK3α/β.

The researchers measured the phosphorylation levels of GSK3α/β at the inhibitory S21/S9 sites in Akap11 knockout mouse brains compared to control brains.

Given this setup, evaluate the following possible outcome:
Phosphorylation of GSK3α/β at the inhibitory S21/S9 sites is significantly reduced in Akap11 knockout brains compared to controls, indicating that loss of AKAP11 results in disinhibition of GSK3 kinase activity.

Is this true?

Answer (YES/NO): NO